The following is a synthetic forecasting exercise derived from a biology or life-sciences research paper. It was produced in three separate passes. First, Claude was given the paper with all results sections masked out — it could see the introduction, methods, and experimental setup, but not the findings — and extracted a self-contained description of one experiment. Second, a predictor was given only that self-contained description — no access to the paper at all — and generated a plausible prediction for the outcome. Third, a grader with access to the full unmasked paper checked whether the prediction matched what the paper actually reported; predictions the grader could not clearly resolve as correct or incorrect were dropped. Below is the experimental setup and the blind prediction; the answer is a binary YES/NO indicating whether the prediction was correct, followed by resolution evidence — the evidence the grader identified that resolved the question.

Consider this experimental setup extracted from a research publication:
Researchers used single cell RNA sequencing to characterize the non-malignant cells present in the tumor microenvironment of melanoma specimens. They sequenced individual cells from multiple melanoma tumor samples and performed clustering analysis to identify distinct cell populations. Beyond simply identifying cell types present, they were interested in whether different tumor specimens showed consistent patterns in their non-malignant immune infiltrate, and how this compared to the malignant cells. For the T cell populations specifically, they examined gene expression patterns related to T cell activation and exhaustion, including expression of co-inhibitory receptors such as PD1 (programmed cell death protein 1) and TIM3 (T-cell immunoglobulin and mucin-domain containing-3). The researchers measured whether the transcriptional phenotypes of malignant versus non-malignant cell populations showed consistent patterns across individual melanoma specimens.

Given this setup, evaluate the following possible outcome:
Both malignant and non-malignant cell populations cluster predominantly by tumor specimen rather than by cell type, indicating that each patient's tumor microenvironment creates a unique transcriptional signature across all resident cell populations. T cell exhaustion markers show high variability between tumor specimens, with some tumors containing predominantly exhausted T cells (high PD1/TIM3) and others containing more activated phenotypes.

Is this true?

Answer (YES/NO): NO